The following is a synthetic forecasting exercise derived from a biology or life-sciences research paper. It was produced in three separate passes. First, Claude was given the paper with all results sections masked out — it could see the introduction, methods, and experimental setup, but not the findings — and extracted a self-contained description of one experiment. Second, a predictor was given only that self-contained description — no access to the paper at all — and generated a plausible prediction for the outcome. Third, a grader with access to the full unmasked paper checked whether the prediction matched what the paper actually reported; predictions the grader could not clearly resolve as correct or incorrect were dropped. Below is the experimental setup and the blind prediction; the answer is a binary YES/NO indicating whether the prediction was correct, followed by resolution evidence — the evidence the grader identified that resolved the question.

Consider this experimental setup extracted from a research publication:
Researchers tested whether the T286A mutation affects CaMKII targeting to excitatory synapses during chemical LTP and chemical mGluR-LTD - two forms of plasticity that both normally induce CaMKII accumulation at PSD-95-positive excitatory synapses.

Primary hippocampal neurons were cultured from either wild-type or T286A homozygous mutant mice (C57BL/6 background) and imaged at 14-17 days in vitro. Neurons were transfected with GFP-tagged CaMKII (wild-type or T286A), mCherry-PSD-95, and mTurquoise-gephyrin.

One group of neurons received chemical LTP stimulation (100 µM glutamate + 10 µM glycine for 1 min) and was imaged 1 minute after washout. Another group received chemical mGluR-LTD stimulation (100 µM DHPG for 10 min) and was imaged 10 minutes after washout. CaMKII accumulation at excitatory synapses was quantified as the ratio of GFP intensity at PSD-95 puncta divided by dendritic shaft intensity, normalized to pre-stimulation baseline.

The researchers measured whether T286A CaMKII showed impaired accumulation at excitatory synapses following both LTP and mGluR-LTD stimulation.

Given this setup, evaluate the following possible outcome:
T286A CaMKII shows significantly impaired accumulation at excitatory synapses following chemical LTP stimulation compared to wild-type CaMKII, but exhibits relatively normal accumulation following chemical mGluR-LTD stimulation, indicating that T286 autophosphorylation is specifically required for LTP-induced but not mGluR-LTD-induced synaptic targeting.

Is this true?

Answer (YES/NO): NO